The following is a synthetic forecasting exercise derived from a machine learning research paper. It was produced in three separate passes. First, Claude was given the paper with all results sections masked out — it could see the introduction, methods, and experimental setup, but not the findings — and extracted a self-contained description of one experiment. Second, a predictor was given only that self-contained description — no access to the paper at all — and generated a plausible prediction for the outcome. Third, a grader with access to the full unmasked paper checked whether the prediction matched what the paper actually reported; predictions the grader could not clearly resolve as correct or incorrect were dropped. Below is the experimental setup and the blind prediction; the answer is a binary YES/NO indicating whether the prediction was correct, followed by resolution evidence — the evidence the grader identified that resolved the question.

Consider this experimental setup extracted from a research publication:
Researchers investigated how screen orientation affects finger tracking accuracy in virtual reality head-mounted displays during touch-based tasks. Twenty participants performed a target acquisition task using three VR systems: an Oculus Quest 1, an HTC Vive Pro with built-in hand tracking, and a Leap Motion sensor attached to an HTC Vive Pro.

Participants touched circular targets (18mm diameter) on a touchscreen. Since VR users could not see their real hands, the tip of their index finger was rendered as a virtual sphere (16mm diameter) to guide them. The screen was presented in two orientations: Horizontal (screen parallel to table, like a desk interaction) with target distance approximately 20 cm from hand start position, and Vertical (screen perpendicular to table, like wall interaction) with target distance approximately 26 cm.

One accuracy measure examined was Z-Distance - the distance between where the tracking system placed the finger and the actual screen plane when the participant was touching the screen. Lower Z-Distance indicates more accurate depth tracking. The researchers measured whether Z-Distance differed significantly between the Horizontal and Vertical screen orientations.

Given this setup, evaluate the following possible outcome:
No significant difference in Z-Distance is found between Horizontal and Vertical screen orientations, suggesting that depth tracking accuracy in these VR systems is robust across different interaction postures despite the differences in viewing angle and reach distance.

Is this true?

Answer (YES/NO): NO